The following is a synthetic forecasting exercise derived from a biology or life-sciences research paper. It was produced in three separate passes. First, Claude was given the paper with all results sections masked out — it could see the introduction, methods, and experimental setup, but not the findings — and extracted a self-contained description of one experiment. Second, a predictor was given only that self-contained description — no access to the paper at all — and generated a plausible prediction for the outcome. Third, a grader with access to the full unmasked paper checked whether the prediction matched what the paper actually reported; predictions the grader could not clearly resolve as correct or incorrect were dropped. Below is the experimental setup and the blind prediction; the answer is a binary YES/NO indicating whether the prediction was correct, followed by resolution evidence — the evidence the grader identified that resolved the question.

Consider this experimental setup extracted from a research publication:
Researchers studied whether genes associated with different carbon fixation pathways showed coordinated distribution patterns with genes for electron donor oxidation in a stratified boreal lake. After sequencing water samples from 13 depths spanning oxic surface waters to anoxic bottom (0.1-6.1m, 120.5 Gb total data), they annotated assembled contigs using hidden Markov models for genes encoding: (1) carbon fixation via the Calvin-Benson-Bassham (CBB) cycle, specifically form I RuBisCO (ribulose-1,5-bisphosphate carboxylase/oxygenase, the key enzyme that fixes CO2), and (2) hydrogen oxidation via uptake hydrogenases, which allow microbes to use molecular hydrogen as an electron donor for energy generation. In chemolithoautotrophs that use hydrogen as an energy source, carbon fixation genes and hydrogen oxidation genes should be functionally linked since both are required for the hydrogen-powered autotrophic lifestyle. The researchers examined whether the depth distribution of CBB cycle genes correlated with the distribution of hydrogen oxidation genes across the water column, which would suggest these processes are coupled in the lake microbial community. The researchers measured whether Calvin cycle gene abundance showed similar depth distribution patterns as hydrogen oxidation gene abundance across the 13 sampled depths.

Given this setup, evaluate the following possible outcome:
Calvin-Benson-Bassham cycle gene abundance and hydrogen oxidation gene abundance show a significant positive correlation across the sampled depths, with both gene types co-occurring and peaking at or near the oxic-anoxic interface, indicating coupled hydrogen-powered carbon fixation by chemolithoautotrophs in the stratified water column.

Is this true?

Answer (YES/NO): NO